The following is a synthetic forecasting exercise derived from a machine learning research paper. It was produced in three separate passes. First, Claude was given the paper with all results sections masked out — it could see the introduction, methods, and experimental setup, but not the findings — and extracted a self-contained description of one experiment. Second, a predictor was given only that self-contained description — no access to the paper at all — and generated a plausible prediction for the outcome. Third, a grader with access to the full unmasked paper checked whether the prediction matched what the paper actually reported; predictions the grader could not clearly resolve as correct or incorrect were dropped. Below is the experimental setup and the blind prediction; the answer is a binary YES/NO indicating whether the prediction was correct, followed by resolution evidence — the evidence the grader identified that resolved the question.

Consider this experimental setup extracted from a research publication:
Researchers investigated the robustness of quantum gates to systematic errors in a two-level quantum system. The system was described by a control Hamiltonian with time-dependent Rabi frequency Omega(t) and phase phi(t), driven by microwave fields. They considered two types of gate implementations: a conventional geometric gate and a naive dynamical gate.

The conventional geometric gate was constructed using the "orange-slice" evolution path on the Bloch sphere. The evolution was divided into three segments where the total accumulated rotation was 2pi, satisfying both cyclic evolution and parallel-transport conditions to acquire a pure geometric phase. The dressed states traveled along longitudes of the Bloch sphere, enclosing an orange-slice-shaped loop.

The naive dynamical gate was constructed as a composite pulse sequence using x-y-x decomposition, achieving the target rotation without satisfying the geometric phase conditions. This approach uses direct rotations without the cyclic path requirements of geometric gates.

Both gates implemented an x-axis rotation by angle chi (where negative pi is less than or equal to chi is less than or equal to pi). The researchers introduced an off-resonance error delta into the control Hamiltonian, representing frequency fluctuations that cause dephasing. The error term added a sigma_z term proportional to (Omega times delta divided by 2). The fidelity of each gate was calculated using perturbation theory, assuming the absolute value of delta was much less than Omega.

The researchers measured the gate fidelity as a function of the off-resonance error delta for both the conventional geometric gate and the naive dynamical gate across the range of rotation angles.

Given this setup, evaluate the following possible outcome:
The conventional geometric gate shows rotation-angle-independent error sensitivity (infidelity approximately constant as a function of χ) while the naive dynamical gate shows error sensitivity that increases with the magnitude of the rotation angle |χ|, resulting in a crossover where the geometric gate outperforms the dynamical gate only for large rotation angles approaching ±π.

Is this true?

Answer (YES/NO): NO